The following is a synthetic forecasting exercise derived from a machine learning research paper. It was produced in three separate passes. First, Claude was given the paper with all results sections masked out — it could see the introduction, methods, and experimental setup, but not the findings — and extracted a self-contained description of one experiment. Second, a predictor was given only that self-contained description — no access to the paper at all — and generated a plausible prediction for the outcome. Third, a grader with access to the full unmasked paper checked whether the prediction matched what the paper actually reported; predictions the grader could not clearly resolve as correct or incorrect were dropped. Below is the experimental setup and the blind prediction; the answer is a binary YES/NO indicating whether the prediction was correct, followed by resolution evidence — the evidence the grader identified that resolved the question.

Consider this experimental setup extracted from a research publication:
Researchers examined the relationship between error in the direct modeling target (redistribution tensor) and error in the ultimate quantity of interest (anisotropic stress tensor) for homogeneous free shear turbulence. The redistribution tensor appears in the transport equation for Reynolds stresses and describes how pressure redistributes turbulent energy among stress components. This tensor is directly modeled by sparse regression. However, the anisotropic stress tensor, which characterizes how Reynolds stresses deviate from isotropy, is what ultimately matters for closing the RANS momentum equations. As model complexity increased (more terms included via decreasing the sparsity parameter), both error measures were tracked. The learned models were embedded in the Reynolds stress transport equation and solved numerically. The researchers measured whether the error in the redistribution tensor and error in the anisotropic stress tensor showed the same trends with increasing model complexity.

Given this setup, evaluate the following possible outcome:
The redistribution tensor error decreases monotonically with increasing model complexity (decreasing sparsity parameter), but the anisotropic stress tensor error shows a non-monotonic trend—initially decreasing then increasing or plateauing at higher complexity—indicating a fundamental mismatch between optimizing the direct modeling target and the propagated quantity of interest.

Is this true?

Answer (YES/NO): YES